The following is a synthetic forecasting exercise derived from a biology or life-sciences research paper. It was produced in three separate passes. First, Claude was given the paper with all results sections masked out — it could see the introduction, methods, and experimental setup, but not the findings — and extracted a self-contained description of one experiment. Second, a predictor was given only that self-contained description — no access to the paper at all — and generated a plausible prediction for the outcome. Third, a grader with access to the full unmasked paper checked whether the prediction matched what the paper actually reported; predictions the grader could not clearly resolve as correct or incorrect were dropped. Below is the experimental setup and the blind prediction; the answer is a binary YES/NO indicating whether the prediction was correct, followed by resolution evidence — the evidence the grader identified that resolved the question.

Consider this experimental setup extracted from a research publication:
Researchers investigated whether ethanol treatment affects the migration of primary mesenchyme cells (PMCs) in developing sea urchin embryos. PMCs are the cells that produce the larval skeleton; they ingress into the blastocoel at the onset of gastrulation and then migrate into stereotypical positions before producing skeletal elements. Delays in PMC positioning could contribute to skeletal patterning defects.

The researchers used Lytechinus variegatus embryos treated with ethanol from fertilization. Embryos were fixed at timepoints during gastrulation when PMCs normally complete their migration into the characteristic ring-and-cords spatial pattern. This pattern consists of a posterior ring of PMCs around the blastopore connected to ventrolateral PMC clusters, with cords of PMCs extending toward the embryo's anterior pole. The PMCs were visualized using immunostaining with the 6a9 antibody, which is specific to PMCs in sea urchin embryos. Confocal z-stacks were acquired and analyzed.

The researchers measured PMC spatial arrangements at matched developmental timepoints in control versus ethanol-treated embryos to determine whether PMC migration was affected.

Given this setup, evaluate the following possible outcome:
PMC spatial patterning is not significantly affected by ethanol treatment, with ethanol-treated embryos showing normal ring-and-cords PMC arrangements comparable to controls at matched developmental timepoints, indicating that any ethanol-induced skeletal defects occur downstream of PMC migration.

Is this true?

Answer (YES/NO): NO